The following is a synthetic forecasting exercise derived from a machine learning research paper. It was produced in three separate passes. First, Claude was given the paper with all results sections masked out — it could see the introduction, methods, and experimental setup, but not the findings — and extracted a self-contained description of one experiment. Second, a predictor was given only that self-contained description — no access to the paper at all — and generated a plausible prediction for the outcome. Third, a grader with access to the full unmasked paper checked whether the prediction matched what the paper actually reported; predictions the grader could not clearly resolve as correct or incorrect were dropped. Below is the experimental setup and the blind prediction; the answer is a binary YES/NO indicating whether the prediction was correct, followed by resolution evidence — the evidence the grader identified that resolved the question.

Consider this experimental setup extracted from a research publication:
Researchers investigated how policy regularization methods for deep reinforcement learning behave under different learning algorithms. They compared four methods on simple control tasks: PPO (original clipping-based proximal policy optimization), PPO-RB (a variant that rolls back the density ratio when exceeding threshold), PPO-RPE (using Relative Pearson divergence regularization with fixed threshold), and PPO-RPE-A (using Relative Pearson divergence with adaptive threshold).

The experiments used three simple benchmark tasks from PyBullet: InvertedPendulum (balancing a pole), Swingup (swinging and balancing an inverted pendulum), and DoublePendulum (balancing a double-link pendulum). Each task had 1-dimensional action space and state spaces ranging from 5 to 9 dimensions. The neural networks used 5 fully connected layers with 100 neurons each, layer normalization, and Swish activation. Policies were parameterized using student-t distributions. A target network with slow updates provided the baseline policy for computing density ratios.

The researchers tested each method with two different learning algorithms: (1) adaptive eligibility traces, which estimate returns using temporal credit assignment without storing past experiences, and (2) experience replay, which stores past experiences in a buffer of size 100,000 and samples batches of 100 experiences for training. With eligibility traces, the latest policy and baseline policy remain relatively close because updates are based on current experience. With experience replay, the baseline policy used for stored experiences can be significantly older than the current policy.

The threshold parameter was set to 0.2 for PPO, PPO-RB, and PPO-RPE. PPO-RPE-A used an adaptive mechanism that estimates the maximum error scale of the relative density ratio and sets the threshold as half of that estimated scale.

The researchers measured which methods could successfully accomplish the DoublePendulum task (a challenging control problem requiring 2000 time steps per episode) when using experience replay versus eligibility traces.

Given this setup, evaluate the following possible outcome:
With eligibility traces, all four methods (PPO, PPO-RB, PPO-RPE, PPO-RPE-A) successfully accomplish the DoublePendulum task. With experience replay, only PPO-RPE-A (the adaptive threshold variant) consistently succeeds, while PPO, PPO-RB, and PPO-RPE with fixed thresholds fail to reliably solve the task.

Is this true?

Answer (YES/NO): NO